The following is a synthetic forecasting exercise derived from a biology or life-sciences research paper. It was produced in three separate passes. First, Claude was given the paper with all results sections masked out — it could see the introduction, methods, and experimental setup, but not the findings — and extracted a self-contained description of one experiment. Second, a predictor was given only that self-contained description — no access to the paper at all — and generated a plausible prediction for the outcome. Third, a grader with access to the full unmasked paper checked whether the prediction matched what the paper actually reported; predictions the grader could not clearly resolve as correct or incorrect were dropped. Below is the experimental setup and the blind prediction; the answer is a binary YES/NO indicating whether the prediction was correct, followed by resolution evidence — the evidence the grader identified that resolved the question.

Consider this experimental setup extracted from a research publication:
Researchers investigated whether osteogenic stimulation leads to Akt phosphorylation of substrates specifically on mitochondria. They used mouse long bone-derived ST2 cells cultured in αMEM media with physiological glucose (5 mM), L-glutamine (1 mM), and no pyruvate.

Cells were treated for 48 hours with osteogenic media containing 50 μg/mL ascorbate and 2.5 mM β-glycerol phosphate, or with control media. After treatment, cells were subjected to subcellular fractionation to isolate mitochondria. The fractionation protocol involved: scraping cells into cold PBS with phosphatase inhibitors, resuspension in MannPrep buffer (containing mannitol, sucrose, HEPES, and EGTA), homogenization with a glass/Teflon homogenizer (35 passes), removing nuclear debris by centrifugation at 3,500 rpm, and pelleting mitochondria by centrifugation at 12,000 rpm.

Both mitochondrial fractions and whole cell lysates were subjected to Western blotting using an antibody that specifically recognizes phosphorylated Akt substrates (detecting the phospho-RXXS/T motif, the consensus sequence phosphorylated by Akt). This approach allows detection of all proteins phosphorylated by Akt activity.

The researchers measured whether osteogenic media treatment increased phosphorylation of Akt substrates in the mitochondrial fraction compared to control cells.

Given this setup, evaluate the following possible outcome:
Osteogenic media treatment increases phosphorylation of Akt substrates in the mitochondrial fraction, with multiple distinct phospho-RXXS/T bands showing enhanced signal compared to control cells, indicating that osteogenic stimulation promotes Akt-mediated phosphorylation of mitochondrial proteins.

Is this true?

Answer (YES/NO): YES